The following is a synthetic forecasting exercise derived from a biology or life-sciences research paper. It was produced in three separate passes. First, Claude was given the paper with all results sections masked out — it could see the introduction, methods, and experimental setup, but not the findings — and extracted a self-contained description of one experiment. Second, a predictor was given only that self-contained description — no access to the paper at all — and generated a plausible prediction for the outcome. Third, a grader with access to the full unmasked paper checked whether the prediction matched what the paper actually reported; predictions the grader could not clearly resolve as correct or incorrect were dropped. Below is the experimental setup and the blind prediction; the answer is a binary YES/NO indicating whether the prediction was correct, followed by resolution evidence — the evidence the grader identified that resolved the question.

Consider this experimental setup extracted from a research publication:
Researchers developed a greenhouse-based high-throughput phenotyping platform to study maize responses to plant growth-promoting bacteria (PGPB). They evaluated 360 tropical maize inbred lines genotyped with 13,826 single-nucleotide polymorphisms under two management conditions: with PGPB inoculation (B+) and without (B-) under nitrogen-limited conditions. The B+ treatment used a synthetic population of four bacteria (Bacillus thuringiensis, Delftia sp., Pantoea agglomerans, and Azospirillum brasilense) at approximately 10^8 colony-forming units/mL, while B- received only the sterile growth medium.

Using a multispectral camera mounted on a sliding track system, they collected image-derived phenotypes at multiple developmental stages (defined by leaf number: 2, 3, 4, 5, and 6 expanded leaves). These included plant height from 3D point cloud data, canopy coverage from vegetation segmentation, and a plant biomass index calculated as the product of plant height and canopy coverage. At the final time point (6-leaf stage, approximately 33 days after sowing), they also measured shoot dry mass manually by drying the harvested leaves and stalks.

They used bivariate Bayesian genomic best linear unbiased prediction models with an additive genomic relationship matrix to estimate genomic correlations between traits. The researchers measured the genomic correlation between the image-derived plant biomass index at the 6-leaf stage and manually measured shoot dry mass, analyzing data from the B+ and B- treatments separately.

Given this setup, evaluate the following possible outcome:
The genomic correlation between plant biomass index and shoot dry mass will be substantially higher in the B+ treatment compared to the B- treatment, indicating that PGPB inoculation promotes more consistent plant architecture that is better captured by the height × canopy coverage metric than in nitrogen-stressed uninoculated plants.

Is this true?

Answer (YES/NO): NO